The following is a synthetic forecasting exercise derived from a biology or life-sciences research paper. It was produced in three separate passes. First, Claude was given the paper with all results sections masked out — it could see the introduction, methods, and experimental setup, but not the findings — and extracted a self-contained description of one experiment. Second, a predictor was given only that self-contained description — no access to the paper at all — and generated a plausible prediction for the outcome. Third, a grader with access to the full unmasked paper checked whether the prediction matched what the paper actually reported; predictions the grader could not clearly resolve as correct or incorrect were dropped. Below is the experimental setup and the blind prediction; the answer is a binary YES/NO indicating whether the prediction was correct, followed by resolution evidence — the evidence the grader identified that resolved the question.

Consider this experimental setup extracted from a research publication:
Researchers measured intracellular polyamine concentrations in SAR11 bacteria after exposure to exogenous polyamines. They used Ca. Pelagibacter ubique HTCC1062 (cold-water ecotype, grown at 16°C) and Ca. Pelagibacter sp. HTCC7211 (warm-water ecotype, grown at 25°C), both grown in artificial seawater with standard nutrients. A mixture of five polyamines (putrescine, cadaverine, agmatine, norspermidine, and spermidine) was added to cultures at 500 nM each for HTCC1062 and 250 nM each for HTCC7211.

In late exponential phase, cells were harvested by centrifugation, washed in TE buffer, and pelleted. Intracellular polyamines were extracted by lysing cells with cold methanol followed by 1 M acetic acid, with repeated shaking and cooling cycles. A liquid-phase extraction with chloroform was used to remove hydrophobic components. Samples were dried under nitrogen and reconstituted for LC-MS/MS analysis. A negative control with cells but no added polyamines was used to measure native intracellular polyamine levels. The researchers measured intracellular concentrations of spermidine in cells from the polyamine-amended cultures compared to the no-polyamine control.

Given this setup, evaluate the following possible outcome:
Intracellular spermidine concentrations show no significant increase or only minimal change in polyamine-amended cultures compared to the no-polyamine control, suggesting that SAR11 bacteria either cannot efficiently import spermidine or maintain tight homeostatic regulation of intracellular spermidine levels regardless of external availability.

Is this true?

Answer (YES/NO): NO